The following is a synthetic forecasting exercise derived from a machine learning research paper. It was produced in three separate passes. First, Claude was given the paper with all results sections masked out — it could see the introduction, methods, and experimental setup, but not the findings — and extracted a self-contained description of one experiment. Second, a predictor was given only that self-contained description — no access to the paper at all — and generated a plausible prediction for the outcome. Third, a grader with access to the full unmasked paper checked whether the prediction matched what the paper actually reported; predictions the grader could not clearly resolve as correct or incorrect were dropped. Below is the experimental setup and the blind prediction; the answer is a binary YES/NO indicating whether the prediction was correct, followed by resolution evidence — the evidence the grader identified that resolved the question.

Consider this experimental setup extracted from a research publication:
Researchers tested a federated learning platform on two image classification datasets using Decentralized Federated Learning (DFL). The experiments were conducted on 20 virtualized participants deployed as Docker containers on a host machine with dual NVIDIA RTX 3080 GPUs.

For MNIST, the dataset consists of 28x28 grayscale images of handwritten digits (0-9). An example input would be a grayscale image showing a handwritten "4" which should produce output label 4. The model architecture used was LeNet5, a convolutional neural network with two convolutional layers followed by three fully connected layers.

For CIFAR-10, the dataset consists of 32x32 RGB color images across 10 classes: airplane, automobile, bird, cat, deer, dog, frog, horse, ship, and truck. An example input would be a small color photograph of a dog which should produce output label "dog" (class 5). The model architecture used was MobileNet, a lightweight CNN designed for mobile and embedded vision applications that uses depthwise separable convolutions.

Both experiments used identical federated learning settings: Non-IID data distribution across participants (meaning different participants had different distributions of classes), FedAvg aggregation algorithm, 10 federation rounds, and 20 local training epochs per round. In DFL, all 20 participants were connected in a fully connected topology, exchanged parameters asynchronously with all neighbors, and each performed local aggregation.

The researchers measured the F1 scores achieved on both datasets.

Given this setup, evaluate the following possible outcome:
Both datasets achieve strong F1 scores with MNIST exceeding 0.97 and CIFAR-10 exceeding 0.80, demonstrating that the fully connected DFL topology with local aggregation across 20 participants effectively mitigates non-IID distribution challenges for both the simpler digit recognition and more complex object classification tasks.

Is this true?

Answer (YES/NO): YES